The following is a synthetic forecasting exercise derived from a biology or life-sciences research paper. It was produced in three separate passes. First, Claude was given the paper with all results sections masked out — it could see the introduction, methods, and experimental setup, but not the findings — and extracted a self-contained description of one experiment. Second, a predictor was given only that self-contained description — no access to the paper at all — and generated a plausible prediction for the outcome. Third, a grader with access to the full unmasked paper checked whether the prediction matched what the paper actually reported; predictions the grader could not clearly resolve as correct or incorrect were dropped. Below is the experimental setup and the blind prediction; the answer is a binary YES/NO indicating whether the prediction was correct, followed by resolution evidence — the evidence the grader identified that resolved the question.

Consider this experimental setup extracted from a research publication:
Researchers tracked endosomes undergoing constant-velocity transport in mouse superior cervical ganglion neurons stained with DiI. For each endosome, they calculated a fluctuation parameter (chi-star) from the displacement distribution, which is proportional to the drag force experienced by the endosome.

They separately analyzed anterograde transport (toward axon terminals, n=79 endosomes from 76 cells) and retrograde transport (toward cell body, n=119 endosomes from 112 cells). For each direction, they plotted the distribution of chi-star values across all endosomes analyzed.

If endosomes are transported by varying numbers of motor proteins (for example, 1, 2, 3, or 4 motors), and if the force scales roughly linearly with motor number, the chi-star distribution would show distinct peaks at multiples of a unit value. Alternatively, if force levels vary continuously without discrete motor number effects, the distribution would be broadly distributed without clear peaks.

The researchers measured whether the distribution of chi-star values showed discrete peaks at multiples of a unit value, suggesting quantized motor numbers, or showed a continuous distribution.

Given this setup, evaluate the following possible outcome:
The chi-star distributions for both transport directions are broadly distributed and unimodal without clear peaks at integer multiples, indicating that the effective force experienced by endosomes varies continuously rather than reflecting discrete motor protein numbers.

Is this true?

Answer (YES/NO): NO